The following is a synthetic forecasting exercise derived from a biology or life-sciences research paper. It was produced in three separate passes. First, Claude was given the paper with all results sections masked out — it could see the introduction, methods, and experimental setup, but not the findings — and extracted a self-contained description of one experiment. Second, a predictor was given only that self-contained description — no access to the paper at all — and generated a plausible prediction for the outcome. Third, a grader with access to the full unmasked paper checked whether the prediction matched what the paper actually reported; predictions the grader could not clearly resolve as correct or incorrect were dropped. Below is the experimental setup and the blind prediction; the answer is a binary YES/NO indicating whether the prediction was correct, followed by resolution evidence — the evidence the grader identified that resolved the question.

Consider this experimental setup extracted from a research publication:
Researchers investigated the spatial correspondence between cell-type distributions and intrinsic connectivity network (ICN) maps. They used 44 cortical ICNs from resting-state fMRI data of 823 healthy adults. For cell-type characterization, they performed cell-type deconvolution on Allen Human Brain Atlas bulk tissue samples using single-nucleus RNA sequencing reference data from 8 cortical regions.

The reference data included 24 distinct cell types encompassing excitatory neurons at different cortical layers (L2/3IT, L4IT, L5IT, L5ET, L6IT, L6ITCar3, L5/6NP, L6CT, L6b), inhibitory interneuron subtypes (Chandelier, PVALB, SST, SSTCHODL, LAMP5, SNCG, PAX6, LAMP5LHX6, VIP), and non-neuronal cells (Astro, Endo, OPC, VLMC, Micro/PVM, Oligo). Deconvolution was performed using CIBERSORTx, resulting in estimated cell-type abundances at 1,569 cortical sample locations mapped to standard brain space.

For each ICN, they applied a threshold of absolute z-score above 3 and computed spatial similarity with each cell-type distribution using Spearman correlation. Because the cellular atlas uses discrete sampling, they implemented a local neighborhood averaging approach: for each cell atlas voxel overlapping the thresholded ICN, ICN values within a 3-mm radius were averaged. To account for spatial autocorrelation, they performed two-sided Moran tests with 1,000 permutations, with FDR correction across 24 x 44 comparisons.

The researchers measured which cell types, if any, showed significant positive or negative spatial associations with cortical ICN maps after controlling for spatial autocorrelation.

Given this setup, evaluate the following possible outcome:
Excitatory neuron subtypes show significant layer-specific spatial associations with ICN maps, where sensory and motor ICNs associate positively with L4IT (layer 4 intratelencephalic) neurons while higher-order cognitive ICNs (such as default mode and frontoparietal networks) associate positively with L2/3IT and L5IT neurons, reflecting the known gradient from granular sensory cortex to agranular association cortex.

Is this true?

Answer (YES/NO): NO